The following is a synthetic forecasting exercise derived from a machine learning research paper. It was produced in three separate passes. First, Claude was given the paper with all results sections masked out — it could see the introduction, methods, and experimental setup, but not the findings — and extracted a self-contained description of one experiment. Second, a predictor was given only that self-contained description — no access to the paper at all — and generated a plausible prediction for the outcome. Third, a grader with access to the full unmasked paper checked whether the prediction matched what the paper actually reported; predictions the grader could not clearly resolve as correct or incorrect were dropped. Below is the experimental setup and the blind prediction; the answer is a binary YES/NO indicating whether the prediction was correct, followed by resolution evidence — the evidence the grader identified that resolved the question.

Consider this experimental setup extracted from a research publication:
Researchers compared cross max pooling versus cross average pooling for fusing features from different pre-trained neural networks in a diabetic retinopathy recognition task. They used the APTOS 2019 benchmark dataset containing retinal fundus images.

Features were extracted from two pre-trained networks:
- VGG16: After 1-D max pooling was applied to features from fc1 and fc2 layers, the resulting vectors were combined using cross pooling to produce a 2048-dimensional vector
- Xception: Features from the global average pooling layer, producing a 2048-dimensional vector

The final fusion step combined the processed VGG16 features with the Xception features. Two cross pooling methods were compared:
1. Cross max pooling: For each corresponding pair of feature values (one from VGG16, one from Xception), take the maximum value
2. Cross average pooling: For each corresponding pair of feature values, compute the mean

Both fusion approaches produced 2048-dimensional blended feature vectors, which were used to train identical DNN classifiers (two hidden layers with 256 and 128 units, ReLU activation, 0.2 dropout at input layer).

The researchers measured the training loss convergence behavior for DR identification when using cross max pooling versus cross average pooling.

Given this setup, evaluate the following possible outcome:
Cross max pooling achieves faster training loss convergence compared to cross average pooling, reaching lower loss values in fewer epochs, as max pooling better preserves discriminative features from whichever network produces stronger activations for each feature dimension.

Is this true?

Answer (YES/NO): NO